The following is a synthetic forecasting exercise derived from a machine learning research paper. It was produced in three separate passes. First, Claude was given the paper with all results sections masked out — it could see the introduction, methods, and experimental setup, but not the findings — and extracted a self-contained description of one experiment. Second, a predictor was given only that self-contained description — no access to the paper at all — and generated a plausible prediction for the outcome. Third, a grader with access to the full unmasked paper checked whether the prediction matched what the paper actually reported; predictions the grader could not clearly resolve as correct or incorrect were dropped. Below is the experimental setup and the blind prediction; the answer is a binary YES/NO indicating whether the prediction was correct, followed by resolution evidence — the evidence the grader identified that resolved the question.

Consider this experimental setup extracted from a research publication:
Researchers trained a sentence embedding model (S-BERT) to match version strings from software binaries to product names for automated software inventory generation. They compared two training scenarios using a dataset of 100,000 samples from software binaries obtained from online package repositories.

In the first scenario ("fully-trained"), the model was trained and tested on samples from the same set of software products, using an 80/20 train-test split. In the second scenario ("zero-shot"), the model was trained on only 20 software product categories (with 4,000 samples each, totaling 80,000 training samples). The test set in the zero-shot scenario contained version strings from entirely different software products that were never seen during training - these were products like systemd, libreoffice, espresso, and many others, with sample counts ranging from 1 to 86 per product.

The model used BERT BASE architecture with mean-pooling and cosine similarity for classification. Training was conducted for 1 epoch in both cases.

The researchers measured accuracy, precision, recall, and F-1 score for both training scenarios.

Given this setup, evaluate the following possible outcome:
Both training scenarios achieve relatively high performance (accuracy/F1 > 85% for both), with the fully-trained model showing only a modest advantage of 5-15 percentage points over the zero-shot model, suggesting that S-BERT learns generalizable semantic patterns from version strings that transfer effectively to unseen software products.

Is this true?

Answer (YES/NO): NO